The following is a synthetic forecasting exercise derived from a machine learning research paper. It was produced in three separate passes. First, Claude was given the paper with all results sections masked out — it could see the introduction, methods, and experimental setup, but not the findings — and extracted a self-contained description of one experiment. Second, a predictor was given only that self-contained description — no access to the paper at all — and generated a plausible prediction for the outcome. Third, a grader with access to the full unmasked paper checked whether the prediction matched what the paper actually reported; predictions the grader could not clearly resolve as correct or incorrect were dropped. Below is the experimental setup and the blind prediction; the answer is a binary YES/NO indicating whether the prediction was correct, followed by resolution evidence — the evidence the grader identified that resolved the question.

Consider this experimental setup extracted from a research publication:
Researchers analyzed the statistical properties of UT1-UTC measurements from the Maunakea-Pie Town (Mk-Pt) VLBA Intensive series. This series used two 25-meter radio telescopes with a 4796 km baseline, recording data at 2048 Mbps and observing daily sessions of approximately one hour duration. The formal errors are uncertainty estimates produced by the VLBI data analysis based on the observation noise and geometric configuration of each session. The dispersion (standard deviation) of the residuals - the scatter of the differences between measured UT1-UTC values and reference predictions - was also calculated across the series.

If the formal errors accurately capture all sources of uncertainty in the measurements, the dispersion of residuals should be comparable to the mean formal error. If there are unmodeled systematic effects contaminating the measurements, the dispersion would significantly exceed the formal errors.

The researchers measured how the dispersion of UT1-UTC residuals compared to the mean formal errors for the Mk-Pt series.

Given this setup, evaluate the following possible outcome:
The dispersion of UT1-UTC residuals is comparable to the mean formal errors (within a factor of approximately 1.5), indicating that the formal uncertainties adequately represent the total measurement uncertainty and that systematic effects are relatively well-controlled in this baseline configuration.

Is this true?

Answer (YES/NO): NO